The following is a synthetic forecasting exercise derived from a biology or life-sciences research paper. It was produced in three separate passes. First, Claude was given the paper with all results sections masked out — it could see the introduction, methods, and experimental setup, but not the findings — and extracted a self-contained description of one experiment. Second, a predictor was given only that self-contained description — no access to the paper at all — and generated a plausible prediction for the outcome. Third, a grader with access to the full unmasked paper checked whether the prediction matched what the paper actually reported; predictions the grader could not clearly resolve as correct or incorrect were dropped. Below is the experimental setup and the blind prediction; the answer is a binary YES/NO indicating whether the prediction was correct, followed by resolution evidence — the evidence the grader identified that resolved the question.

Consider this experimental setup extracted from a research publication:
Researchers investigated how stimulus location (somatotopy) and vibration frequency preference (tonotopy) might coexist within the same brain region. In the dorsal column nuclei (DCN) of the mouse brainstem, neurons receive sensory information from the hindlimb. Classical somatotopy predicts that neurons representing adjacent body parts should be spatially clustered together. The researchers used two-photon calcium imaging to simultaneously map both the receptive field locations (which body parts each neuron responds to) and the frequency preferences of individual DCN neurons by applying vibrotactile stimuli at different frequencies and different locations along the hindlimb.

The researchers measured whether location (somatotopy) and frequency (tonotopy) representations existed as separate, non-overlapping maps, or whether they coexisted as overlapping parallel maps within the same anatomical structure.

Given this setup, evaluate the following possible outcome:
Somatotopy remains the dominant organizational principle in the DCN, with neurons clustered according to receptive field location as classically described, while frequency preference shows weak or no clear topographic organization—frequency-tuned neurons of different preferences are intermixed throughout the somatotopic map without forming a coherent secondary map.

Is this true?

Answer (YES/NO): NO